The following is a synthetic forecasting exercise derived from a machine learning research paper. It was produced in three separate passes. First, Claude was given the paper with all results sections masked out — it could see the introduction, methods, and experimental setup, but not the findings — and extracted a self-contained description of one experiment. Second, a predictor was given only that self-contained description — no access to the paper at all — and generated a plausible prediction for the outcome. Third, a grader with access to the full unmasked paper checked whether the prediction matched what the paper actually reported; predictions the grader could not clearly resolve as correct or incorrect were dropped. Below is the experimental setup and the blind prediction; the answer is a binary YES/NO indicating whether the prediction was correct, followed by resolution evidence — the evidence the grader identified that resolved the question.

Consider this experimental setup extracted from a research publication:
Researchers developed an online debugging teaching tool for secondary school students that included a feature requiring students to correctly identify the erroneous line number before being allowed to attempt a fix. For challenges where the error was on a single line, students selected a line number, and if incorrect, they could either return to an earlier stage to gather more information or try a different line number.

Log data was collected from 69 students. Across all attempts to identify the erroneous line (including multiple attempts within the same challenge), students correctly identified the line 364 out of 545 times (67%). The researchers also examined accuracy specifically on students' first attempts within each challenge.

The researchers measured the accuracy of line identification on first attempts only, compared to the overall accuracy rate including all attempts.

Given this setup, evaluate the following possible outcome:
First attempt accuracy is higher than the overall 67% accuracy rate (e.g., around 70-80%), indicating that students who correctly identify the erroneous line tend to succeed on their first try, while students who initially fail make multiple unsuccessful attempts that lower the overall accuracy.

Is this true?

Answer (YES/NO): NO